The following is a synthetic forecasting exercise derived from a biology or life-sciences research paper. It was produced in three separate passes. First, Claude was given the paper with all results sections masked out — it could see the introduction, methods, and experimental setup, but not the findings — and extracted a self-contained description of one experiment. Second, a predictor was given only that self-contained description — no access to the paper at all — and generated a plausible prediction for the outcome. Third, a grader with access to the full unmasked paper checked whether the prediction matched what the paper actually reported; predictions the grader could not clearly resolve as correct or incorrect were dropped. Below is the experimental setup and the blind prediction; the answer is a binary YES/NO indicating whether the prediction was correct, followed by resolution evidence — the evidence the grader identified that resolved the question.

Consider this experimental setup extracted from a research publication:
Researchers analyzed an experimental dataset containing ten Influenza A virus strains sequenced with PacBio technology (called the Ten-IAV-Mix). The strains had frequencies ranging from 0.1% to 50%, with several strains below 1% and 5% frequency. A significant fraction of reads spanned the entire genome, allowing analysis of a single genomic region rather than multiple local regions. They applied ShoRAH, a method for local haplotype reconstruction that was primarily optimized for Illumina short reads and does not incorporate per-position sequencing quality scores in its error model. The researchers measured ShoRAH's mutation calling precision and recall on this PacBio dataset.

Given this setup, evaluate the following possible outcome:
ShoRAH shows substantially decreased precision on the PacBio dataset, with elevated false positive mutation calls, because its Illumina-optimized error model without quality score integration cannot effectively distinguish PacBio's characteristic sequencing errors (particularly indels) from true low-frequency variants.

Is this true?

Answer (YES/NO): NO